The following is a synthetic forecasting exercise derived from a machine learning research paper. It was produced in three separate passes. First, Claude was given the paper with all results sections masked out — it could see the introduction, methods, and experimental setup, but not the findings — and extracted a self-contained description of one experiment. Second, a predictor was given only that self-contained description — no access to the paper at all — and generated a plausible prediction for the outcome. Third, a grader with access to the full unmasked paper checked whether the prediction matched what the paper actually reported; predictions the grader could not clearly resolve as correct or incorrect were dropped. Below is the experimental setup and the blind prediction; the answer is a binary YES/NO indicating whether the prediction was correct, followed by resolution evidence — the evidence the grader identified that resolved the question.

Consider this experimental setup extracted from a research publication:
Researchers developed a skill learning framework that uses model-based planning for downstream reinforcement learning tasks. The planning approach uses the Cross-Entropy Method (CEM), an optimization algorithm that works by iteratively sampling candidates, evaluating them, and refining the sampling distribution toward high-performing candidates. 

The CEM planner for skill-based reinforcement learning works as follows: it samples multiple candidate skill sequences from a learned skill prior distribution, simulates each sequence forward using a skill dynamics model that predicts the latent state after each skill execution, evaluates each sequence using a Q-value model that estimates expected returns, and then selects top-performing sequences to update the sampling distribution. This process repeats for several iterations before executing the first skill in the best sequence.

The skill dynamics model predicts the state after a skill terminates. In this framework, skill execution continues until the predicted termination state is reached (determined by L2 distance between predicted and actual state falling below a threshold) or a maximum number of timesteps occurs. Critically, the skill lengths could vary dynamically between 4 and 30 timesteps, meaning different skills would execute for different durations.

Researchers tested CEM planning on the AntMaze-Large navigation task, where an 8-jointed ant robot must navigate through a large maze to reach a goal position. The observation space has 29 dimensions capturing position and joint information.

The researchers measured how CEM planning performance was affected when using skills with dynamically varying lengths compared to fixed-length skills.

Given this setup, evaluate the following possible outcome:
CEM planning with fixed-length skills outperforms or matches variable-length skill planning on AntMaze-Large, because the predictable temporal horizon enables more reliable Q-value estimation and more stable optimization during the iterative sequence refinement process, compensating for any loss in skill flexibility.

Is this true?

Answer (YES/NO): YES